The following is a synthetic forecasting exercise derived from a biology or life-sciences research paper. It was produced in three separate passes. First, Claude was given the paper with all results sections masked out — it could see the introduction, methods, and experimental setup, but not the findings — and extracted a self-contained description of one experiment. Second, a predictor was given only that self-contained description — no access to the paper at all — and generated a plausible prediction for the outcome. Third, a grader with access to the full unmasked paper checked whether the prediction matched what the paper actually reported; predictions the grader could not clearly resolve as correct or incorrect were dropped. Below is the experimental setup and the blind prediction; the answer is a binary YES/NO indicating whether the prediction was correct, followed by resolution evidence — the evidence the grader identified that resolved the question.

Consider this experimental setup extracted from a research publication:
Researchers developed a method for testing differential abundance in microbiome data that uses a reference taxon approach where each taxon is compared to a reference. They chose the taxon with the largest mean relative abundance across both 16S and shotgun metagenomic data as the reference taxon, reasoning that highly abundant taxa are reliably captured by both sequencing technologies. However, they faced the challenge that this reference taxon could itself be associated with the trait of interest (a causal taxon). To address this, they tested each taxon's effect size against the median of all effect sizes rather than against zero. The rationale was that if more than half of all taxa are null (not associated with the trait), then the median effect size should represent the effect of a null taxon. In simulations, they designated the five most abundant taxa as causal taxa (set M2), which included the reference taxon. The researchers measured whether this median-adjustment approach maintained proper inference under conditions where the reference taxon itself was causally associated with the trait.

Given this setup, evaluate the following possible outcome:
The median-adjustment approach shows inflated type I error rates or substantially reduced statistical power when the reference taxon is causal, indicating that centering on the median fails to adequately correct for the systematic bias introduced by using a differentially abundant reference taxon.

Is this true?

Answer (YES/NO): NO